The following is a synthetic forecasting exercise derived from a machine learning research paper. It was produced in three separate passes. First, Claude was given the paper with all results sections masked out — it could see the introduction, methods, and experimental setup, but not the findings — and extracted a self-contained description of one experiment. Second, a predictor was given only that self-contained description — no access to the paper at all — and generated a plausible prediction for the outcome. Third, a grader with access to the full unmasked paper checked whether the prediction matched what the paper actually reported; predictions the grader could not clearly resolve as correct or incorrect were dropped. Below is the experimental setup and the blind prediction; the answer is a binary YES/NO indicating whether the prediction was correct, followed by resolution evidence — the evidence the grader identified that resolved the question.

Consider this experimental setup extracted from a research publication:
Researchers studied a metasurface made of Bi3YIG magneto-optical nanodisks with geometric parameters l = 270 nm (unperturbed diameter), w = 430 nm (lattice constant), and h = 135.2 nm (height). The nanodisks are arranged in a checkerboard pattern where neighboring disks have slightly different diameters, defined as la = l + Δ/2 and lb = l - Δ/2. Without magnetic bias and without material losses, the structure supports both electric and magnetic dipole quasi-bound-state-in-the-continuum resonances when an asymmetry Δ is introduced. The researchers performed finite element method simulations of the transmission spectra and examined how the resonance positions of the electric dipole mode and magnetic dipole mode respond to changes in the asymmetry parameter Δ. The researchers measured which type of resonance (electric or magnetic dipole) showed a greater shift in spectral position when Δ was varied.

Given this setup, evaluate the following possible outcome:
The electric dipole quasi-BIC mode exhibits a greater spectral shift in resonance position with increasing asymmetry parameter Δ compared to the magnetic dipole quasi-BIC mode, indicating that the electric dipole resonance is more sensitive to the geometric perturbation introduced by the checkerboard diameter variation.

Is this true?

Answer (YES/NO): YES